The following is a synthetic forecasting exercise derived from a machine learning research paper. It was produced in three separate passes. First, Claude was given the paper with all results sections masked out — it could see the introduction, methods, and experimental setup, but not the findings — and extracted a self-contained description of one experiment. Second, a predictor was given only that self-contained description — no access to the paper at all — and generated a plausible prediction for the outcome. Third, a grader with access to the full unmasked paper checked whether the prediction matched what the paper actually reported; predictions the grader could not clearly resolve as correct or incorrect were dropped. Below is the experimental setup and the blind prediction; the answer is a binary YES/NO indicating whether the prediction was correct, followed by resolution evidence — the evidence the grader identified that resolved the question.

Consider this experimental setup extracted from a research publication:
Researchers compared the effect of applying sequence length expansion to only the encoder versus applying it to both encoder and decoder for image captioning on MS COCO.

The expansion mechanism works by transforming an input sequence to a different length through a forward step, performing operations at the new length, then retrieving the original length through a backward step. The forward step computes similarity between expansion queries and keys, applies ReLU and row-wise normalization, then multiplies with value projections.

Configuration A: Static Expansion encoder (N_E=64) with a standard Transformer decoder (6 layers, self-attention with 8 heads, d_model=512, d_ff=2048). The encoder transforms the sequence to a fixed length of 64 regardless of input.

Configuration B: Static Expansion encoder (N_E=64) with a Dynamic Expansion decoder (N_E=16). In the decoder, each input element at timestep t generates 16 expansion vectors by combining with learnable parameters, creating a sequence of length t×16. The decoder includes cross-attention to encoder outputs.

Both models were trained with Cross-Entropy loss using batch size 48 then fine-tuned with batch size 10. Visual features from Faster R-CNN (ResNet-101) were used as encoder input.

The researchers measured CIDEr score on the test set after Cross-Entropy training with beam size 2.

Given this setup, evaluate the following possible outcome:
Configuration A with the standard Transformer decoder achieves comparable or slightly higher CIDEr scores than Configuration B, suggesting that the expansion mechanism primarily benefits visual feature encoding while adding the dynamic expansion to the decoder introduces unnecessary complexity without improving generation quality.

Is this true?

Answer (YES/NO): NO